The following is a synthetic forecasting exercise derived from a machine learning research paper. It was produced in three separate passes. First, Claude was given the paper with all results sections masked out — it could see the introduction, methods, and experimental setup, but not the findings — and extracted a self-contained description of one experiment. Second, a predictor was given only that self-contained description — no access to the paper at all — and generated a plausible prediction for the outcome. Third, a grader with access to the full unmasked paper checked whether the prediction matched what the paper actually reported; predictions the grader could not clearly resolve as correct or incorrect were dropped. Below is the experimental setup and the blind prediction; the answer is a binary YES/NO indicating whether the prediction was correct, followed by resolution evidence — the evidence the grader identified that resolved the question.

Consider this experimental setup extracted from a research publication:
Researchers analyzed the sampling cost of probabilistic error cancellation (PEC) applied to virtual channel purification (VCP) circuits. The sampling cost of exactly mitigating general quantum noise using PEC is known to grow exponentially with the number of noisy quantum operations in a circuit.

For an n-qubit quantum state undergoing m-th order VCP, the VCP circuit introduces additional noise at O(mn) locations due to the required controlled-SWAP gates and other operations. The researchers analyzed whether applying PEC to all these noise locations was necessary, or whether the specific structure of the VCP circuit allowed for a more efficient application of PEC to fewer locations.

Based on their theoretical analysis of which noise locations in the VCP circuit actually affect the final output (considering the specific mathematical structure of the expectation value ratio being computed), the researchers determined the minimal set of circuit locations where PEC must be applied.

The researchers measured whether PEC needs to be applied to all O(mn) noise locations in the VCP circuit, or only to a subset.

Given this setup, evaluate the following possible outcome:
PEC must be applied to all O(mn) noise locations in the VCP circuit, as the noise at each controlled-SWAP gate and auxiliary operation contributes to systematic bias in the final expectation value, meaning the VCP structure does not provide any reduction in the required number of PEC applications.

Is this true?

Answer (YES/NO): NO